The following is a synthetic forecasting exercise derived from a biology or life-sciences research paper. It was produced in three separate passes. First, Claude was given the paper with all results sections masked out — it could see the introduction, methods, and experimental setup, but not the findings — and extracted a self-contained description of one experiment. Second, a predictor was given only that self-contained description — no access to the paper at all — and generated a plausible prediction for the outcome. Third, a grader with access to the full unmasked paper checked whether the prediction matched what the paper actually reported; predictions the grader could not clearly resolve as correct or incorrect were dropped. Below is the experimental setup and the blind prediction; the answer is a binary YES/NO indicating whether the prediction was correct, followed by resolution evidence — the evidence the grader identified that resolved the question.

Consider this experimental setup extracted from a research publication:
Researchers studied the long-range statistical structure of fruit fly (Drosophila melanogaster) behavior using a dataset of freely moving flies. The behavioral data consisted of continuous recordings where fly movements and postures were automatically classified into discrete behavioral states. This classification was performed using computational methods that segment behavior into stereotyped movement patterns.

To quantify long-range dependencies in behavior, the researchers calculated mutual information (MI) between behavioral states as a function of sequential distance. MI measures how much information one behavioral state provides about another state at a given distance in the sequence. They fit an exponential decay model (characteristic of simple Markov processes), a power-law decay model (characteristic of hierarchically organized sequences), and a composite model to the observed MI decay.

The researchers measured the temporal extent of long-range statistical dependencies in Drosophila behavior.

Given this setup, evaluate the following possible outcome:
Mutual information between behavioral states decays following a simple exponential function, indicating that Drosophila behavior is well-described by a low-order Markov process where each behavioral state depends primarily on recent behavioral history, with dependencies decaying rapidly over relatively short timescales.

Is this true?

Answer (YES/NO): NO